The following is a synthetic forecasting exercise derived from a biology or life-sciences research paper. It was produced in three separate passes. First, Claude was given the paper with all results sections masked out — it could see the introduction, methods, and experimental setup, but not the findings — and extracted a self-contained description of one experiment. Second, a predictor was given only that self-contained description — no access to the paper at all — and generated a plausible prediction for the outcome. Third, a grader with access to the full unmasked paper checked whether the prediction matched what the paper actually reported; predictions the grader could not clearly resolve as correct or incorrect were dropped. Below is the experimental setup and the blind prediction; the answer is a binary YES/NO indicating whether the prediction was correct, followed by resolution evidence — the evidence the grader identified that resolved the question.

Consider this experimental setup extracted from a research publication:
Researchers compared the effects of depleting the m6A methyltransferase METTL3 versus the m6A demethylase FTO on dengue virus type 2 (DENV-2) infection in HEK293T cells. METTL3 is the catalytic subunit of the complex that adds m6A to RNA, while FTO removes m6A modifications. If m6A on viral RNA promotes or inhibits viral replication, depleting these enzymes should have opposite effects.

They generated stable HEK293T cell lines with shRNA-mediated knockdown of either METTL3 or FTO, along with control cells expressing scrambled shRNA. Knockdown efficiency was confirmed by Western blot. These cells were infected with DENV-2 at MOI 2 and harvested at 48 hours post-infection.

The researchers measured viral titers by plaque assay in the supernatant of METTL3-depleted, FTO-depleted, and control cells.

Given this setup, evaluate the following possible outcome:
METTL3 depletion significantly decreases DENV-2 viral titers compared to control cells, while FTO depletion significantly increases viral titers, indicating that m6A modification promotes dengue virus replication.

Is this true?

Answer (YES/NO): NO